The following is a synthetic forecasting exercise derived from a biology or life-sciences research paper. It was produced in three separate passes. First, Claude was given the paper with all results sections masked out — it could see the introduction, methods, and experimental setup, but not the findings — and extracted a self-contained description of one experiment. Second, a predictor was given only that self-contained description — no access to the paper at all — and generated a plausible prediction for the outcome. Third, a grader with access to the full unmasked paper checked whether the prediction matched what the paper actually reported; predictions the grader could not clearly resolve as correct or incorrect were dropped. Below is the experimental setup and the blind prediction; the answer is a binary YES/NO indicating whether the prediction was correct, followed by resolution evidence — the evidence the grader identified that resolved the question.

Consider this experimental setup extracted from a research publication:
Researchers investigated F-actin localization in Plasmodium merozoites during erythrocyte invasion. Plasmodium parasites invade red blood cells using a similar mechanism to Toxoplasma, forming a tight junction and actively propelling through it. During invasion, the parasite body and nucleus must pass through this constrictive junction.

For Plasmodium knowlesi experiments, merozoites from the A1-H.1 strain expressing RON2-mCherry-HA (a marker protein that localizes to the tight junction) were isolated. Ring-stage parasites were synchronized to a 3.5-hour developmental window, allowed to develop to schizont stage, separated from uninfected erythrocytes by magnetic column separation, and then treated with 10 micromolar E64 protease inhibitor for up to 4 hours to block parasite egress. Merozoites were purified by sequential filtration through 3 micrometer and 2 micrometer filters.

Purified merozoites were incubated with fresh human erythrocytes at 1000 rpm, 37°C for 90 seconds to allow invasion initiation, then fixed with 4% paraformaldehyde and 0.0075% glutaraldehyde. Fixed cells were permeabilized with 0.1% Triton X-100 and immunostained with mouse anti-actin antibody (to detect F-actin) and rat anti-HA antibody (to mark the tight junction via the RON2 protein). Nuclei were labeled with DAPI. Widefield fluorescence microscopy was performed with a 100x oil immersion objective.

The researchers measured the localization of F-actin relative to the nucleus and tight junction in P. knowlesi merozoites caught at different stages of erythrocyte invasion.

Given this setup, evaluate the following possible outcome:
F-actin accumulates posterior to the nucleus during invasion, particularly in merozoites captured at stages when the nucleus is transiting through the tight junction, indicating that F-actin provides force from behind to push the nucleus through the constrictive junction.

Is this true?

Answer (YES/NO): YES